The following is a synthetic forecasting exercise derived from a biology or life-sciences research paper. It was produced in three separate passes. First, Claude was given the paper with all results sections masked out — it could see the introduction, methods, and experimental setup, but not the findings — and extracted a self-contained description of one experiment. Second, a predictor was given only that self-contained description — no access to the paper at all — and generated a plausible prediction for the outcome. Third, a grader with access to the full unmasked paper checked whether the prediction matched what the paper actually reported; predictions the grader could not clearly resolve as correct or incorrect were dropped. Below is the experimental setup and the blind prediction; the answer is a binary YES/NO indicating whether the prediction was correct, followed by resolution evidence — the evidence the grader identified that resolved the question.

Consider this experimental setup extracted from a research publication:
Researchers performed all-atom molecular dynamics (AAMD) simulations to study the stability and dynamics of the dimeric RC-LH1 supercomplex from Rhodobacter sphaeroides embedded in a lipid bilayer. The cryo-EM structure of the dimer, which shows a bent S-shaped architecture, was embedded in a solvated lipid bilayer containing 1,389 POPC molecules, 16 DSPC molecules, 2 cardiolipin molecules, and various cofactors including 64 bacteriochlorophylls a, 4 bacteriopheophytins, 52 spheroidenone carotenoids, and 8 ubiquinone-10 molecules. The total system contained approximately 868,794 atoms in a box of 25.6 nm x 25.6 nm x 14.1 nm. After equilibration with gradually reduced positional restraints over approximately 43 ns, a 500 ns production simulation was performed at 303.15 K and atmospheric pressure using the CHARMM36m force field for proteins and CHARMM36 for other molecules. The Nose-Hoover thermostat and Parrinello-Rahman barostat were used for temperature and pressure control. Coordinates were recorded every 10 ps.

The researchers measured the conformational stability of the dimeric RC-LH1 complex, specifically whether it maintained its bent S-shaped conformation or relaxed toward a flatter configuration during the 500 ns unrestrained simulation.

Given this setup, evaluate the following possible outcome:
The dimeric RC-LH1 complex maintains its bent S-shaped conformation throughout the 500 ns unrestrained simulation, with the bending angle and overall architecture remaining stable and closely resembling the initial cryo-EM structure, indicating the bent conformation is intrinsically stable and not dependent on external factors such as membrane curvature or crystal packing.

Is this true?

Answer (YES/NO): YES